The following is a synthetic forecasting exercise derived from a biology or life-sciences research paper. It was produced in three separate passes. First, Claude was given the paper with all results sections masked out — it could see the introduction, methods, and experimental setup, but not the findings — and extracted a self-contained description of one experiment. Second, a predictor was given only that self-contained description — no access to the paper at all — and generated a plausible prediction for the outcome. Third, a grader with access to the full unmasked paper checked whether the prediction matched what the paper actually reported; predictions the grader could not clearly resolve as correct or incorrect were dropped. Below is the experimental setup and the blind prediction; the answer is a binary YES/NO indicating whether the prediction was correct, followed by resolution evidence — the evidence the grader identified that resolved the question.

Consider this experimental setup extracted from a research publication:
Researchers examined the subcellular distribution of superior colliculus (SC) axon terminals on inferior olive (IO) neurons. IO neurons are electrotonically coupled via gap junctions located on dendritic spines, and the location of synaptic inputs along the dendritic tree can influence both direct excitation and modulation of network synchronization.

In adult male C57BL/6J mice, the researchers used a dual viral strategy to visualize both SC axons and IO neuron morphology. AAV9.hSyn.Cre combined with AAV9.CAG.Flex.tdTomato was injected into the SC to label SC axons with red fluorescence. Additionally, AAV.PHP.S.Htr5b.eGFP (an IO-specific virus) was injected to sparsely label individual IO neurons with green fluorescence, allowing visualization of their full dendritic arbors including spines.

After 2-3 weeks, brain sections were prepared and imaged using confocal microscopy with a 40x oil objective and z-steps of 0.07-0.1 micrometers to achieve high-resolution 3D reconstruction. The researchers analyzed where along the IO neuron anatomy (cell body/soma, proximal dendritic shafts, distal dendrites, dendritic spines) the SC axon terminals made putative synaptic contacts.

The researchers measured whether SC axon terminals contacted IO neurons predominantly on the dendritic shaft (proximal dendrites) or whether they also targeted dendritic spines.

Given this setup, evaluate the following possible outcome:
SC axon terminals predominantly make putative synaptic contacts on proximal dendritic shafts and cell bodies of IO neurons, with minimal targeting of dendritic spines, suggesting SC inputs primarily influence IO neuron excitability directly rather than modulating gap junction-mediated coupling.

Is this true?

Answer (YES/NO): NO